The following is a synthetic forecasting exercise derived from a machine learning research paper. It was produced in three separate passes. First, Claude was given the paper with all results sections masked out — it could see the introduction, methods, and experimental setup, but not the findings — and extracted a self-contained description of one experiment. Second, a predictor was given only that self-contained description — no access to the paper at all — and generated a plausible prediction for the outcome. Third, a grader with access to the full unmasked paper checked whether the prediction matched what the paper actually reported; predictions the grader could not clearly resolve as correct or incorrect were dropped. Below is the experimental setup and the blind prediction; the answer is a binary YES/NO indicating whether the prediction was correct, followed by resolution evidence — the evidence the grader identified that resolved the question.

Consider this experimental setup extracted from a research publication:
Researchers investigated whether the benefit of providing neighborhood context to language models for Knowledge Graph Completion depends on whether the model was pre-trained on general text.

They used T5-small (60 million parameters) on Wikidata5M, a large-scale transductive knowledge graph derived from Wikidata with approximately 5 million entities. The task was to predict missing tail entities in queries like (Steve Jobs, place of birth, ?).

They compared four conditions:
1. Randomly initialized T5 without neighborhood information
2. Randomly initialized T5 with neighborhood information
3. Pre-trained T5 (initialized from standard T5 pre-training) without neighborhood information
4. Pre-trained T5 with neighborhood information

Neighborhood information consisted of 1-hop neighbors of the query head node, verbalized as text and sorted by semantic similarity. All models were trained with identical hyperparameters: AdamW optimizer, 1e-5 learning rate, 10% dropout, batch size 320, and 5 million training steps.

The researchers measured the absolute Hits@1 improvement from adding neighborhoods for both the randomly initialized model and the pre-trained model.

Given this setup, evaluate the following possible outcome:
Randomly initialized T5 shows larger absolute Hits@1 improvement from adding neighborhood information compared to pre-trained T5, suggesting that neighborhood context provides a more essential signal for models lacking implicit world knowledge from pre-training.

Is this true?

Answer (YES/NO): NO